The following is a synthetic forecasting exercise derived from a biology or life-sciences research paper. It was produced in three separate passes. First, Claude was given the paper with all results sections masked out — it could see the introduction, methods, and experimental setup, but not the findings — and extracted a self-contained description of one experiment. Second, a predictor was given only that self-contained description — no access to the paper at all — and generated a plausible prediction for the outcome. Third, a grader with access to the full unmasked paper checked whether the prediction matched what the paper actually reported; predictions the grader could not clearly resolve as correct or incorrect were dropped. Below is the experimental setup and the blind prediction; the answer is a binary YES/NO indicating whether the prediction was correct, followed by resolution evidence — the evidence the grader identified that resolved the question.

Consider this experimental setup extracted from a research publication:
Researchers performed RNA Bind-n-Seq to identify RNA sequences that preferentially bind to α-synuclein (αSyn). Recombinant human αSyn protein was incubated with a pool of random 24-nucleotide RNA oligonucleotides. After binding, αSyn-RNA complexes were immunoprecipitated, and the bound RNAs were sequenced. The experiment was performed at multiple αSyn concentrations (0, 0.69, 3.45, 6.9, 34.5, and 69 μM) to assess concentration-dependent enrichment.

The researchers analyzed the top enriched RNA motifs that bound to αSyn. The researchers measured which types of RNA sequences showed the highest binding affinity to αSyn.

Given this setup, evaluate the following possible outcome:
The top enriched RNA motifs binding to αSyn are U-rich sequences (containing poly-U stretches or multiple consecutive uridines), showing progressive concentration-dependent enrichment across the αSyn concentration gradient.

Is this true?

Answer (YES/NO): NO